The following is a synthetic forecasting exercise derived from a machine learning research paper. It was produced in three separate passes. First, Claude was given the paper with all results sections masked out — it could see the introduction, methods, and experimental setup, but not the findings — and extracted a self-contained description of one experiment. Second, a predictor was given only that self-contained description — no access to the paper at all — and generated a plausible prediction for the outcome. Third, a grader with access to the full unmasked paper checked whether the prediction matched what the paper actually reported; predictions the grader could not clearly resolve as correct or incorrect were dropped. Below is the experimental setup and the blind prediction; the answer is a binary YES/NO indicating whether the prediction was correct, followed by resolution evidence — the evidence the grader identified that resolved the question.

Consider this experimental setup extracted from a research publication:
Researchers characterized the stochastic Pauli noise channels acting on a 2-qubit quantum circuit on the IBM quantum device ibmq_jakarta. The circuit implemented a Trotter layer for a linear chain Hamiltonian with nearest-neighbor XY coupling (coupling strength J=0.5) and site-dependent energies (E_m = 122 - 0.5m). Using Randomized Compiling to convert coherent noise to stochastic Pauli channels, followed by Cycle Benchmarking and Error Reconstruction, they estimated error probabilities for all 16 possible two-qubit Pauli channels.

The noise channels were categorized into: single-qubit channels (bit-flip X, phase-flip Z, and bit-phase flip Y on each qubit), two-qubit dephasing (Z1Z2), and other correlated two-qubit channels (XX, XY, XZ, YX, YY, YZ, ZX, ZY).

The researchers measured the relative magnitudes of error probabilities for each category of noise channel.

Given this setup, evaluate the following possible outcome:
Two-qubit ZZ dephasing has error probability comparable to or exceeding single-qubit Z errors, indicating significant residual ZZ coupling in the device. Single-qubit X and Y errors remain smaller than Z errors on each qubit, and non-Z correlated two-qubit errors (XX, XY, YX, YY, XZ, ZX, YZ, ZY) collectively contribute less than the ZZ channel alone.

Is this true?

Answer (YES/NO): NO